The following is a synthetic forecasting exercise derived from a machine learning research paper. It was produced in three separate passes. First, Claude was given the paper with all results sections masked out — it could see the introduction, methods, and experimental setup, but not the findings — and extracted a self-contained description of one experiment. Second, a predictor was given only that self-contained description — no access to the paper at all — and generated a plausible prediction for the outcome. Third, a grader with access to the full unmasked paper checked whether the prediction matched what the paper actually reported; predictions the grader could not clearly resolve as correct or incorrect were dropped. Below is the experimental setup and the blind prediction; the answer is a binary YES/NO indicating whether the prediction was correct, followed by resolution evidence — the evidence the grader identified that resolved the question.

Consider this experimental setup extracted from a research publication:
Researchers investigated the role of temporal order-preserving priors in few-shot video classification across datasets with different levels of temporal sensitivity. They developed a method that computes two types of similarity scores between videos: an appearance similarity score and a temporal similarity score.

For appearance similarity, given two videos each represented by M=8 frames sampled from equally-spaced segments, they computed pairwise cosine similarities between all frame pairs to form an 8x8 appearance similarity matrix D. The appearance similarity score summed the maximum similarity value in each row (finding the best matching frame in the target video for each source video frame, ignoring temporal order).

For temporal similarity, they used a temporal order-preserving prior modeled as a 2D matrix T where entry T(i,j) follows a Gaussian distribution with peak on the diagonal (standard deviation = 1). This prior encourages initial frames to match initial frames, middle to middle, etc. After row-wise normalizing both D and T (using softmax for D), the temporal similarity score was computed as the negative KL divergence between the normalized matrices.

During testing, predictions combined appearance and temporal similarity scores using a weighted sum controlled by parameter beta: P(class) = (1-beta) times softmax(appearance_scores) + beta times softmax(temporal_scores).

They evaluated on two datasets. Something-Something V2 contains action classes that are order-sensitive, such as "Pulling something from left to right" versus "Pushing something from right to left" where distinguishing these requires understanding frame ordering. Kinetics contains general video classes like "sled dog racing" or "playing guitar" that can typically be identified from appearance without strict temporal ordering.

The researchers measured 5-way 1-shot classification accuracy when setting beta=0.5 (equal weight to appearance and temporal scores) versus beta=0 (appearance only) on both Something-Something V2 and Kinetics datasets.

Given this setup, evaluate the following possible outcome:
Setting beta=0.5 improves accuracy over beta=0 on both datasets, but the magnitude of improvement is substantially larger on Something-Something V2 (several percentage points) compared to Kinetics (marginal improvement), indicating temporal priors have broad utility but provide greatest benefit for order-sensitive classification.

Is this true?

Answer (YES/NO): NO